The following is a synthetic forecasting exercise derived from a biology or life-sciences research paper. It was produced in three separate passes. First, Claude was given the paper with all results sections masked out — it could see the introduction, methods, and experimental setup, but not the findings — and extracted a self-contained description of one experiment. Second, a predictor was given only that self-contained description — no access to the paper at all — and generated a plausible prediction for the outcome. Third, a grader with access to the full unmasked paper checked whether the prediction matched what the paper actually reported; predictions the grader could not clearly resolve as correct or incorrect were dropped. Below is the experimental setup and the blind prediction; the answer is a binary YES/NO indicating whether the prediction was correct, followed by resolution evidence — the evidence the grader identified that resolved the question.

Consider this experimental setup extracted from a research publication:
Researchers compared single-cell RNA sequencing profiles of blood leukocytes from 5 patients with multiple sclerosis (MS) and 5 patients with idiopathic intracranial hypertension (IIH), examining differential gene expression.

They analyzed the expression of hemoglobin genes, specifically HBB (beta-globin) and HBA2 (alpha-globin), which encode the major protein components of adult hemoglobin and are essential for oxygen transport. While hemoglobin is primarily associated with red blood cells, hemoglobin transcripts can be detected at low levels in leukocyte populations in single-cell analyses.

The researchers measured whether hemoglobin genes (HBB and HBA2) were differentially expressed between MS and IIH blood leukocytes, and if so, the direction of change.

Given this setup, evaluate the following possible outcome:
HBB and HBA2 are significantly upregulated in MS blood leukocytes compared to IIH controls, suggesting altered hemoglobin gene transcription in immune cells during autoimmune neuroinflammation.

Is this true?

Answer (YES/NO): NO